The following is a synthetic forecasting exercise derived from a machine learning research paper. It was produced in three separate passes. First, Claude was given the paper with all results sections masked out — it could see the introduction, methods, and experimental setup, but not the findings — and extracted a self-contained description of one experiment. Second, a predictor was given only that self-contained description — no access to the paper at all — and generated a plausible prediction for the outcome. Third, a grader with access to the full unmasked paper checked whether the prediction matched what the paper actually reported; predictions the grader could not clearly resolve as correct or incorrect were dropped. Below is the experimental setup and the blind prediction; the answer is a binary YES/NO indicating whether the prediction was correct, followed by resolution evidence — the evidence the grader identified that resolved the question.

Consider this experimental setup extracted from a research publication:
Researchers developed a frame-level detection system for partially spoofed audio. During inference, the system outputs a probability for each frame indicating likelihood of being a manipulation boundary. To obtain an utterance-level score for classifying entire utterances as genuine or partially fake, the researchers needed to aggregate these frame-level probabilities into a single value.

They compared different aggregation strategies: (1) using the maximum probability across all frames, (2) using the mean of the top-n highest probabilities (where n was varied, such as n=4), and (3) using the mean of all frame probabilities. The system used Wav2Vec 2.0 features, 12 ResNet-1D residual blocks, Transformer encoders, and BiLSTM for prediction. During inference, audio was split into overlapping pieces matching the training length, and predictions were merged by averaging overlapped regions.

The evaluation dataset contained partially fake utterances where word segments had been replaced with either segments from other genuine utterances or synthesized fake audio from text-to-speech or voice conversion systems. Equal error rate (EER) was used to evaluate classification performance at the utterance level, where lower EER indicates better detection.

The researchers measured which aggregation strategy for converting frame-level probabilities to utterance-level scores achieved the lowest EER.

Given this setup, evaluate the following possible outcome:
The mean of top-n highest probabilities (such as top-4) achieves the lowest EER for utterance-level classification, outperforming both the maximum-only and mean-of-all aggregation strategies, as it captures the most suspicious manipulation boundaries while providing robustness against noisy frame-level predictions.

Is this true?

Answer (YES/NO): YES